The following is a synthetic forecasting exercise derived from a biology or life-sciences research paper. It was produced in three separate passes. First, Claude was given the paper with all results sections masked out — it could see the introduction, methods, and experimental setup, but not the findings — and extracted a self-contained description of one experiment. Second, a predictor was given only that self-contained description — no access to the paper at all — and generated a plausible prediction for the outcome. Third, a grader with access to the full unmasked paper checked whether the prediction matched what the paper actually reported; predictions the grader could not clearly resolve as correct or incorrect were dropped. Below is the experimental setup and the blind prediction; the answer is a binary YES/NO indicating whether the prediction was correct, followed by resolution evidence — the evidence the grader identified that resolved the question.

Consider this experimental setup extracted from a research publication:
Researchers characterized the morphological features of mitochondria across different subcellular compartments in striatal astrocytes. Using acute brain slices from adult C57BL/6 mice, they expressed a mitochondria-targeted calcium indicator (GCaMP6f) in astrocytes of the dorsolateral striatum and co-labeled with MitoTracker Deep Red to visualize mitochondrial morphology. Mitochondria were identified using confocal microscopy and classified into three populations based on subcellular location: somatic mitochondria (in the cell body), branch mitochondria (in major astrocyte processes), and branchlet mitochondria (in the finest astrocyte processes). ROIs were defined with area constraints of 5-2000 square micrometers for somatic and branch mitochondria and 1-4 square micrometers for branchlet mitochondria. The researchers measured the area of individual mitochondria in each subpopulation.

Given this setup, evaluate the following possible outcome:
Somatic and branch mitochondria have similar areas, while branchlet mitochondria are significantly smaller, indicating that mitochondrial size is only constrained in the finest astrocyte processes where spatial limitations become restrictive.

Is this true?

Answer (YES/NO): NO